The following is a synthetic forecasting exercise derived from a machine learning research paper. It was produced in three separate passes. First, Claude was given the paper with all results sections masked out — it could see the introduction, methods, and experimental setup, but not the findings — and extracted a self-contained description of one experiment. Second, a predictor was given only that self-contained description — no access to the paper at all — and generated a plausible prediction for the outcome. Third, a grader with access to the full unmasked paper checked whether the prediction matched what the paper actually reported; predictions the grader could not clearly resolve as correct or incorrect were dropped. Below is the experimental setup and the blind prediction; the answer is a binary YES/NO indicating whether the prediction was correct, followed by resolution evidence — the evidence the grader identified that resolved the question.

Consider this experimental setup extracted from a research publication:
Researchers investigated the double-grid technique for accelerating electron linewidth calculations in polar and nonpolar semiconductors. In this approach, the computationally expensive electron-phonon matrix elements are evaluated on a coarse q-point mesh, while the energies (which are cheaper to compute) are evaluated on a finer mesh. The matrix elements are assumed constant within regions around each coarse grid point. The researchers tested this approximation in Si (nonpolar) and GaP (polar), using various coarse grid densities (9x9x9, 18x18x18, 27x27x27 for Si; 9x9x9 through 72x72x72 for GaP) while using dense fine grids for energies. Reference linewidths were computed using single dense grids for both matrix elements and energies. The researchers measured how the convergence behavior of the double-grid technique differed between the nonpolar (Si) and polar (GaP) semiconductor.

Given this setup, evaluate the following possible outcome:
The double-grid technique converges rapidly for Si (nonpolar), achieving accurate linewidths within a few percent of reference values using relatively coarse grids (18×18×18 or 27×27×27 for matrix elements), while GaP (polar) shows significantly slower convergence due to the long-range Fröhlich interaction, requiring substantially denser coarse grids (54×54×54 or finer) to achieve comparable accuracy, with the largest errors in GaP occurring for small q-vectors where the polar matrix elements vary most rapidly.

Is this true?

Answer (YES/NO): NO